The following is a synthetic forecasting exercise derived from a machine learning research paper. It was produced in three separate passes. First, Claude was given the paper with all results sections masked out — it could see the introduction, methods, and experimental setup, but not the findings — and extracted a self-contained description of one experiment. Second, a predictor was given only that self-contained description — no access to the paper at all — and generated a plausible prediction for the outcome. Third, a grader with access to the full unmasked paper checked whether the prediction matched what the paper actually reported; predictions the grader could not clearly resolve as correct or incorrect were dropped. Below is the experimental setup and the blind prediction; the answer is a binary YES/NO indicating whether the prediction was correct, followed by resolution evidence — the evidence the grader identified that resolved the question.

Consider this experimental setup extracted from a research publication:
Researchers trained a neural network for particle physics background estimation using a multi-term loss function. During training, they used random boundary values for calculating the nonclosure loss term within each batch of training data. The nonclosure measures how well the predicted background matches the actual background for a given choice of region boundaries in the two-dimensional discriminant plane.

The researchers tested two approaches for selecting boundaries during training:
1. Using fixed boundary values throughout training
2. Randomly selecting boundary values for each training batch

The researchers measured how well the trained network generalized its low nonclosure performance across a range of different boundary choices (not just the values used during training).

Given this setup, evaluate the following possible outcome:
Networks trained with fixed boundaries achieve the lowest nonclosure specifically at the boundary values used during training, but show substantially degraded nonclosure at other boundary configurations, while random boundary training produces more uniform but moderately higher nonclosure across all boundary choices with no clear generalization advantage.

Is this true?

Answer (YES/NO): NO